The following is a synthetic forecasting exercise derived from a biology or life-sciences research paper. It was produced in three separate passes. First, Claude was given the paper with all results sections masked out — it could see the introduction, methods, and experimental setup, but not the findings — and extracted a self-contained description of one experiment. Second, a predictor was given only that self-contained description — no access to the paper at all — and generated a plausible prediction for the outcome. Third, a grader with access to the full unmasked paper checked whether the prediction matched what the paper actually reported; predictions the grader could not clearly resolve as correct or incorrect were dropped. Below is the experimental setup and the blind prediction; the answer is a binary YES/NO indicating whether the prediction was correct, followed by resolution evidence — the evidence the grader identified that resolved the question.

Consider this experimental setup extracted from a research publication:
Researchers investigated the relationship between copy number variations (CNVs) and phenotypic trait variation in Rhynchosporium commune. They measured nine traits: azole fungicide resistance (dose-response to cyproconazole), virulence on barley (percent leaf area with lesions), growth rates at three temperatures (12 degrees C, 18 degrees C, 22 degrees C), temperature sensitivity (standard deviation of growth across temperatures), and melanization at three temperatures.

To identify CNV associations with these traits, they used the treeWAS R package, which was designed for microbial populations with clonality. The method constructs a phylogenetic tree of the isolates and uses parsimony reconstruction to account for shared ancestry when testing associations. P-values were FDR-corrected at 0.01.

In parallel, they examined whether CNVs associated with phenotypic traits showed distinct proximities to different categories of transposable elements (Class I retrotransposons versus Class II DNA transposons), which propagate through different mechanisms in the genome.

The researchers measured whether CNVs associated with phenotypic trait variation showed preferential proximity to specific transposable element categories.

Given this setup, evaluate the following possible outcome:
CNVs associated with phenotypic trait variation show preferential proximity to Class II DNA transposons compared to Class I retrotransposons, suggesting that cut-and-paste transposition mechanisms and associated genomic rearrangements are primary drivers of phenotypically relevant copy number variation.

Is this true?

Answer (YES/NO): NO